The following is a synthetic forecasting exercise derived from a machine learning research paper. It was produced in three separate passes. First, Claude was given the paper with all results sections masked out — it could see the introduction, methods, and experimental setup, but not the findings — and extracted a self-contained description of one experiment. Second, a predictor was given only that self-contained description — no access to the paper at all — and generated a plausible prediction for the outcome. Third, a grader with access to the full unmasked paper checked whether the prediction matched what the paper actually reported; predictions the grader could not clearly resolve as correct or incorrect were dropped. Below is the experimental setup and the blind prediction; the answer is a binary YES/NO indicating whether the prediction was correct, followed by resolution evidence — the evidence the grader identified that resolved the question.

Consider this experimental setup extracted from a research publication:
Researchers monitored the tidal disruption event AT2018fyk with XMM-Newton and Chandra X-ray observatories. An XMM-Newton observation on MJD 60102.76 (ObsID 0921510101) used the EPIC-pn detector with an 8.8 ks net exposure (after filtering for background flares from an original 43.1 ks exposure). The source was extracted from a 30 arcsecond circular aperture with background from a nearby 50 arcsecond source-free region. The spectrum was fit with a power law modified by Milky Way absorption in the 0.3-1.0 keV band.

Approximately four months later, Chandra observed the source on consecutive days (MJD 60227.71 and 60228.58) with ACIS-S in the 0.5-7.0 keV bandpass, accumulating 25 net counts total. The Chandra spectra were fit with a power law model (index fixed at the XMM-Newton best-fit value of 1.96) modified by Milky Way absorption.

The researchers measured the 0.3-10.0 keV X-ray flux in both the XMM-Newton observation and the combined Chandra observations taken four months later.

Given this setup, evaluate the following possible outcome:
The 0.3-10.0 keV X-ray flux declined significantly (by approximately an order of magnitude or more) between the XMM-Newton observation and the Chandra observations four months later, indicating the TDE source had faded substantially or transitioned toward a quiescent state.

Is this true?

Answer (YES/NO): YES